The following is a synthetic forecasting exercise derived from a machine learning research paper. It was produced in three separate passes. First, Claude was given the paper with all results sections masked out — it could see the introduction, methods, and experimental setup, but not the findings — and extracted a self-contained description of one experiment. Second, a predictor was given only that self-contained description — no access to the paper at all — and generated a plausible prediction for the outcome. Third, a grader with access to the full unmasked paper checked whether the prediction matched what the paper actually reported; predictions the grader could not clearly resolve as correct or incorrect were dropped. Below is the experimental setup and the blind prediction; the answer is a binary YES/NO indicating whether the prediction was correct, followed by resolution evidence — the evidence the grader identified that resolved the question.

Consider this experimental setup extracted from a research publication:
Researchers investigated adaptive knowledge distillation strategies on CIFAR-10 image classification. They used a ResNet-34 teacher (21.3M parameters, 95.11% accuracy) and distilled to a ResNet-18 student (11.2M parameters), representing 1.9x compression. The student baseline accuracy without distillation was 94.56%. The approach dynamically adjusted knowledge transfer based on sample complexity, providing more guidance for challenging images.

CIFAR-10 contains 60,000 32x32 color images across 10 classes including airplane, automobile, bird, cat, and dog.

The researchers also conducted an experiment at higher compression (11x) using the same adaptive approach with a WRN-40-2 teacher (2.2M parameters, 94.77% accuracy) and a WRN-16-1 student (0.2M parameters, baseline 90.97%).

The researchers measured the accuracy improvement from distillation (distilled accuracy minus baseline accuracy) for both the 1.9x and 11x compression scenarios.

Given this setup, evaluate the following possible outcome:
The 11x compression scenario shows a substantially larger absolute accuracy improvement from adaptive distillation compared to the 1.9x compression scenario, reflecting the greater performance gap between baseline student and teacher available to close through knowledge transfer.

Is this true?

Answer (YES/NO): NO